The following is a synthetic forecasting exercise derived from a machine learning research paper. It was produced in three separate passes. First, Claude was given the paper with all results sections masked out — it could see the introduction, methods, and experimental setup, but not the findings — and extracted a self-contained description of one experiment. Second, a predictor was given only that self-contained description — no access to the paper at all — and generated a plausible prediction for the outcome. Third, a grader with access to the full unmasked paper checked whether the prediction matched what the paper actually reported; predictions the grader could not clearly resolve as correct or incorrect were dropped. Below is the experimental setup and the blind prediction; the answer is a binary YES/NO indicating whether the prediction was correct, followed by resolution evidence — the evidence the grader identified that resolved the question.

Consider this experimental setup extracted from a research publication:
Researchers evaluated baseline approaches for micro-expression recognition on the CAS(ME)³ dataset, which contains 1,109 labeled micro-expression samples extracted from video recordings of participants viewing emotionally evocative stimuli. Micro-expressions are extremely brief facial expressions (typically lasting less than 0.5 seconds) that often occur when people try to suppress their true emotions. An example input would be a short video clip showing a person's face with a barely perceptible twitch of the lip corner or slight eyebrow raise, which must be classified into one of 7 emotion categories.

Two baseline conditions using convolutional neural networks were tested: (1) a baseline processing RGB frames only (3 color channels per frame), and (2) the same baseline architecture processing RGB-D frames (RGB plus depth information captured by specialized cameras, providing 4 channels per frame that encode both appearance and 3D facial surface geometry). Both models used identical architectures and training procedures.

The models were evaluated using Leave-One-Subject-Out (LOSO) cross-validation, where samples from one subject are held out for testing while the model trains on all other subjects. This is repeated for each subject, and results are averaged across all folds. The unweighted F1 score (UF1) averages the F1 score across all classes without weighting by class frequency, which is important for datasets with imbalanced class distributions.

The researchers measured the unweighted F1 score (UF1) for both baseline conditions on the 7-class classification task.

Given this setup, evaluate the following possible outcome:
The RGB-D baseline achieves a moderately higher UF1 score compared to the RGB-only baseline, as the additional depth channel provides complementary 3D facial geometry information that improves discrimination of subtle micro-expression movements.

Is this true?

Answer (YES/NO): NO